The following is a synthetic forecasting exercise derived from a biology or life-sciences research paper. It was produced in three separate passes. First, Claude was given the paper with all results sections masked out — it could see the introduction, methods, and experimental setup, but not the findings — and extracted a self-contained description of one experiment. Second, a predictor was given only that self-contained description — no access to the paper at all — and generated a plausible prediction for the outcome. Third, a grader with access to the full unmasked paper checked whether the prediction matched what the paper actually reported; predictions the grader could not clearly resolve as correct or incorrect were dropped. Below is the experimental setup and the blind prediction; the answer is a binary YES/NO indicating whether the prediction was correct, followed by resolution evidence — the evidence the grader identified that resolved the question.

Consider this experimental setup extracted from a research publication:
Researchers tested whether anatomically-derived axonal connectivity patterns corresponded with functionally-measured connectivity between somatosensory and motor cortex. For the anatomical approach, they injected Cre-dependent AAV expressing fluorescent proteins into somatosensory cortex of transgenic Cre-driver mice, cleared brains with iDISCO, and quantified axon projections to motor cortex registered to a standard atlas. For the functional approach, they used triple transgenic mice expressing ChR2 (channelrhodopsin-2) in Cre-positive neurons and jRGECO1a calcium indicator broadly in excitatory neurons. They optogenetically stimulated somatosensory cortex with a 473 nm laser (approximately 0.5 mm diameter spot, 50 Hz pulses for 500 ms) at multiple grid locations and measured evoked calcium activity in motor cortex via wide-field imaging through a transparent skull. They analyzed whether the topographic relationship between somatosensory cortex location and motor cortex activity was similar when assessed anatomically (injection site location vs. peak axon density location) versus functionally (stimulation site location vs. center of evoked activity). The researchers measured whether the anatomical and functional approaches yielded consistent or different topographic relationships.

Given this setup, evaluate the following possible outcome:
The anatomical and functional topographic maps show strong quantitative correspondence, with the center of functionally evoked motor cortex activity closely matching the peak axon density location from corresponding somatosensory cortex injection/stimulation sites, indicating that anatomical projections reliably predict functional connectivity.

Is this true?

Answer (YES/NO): NO